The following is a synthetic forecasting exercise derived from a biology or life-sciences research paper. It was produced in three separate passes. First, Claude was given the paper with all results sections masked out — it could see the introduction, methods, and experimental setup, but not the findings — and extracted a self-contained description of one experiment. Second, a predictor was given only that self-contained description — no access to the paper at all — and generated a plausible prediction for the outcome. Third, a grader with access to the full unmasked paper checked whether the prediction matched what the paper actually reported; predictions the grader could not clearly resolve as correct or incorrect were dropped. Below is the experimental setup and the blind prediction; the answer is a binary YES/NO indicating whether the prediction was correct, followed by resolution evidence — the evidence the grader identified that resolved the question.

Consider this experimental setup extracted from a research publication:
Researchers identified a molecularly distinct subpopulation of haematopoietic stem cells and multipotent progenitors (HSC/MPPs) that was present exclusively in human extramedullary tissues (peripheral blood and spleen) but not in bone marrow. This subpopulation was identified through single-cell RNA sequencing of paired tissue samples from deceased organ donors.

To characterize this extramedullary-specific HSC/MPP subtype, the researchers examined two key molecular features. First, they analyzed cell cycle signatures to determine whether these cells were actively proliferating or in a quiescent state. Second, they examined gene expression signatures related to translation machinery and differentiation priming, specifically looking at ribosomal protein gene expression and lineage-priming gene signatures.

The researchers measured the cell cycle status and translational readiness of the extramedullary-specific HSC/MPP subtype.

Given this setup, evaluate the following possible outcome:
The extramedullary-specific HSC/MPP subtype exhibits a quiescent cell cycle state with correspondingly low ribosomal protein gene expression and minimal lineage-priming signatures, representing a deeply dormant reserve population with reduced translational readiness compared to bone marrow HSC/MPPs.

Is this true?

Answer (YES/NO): NO